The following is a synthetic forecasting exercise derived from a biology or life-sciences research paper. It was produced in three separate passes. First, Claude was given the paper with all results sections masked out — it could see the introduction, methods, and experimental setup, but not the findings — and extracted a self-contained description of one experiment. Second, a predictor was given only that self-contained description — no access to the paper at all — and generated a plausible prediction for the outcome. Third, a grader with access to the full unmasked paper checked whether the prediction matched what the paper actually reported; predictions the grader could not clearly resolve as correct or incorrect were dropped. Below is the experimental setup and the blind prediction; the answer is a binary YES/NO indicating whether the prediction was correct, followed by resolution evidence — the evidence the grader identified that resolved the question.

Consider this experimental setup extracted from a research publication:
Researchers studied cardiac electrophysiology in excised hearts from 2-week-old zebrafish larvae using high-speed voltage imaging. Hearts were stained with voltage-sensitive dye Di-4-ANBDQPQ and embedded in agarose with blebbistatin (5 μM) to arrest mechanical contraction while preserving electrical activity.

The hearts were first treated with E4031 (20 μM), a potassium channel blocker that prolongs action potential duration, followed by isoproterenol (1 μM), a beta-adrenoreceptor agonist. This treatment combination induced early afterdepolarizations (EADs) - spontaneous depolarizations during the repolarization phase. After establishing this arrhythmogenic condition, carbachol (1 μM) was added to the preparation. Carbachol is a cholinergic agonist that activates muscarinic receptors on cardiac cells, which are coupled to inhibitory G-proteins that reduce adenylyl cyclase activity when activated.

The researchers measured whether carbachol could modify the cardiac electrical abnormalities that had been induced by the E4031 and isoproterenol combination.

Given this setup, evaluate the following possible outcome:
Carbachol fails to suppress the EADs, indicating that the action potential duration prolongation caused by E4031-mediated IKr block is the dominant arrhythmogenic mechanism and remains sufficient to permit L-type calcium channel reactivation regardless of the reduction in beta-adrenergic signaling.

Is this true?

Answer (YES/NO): NO